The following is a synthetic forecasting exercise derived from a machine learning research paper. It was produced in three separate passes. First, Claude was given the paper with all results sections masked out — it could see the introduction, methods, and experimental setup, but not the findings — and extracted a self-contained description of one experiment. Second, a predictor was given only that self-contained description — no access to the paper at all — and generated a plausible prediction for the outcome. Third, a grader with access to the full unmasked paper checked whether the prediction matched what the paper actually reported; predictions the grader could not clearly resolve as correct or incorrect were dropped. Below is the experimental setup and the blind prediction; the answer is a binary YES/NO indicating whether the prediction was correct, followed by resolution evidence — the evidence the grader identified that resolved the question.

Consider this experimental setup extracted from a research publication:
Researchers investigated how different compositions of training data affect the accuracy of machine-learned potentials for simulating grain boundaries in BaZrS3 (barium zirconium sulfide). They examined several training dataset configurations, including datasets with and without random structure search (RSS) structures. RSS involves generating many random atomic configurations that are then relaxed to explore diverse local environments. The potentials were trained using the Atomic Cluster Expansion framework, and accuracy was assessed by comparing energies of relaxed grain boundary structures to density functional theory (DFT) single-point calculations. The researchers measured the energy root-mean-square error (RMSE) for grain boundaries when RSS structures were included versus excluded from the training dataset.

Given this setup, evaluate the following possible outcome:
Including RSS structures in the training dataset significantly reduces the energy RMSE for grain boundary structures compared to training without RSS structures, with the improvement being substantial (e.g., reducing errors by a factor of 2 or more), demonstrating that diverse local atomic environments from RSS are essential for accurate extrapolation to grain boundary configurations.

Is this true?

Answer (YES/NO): NO